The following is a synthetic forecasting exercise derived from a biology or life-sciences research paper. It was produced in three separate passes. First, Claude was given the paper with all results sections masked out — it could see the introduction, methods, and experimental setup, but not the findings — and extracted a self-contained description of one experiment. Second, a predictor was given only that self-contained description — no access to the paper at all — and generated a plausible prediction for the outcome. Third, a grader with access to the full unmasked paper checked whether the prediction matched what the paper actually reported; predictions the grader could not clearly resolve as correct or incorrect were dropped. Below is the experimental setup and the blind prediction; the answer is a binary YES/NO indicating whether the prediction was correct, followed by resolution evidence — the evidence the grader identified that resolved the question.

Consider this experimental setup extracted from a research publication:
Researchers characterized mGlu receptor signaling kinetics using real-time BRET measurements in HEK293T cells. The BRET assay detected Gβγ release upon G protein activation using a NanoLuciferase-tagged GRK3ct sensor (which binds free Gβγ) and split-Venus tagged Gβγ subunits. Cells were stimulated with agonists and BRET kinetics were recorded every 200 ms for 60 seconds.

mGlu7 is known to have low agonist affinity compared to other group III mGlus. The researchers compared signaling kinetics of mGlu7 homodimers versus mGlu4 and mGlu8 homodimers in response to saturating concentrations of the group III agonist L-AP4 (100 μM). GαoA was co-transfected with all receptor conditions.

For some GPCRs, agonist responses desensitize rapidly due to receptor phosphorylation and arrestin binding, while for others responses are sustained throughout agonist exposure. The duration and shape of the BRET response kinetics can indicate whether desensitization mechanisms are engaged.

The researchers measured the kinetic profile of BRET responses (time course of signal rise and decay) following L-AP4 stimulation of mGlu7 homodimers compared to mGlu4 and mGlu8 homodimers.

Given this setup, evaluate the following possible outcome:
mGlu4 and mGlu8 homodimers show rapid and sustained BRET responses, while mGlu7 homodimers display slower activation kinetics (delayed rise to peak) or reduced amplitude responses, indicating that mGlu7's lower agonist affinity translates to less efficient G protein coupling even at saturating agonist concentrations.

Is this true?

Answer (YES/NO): NO